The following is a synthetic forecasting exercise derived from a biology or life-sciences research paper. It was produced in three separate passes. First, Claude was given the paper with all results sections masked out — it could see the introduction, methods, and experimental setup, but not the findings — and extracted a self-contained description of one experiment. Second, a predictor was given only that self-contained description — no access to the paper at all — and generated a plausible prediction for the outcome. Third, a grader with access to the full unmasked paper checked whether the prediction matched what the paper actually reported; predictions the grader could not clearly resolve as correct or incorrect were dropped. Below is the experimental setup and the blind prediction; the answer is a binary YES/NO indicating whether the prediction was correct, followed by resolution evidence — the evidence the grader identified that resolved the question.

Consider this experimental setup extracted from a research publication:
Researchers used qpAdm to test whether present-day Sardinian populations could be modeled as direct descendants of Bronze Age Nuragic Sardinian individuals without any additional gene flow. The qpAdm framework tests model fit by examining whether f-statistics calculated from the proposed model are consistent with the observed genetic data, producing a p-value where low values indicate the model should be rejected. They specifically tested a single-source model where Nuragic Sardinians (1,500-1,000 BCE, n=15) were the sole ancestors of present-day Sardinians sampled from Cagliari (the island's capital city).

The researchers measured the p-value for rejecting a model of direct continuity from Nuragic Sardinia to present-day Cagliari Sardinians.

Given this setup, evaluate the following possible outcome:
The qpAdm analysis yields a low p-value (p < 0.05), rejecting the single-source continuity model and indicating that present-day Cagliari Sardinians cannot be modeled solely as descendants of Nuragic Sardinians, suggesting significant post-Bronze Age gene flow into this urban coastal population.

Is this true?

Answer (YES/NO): YES